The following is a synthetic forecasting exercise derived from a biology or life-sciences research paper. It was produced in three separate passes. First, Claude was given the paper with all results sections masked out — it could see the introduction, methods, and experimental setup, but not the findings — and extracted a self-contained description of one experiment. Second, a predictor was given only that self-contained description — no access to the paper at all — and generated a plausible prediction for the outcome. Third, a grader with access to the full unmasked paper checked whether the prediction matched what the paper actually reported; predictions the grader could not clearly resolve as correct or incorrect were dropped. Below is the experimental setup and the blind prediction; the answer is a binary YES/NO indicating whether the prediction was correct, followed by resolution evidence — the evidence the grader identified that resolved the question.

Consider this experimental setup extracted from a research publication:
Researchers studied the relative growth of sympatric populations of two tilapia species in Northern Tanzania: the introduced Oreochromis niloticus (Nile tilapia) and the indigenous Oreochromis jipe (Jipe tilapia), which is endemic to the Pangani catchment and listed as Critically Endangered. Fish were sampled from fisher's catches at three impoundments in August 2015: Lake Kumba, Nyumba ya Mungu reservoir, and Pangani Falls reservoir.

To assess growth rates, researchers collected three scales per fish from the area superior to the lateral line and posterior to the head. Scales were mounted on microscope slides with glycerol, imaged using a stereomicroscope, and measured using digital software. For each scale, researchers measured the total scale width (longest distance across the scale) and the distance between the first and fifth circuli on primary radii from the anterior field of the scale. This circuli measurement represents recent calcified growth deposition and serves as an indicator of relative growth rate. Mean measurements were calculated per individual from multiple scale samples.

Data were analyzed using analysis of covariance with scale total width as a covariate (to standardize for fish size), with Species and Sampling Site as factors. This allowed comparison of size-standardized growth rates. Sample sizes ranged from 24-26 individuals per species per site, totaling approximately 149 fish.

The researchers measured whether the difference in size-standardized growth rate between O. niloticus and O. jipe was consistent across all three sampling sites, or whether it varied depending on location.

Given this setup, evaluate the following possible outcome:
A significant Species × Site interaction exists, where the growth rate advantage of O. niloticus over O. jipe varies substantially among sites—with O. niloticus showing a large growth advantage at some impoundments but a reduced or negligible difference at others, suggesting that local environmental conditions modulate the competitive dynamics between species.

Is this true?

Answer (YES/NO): YES